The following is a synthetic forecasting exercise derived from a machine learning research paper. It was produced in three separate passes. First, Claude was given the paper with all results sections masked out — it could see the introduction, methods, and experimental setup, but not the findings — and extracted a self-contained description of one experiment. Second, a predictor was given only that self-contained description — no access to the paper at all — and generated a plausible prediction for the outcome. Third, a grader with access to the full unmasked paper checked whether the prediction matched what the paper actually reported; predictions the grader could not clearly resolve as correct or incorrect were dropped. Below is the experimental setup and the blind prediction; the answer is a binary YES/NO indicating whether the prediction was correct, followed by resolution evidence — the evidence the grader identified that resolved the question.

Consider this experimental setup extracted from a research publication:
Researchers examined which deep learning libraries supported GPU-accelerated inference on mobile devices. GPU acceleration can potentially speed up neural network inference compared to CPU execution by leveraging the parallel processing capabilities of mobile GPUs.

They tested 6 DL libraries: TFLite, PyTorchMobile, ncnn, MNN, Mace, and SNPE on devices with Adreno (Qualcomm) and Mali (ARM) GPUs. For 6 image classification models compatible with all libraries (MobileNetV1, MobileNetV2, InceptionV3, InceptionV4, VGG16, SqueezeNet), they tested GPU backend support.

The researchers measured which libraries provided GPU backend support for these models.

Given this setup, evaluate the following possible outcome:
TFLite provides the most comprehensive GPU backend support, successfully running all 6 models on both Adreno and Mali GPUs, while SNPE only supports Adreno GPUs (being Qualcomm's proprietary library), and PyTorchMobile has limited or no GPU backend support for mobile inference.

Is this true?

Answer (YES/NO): NO